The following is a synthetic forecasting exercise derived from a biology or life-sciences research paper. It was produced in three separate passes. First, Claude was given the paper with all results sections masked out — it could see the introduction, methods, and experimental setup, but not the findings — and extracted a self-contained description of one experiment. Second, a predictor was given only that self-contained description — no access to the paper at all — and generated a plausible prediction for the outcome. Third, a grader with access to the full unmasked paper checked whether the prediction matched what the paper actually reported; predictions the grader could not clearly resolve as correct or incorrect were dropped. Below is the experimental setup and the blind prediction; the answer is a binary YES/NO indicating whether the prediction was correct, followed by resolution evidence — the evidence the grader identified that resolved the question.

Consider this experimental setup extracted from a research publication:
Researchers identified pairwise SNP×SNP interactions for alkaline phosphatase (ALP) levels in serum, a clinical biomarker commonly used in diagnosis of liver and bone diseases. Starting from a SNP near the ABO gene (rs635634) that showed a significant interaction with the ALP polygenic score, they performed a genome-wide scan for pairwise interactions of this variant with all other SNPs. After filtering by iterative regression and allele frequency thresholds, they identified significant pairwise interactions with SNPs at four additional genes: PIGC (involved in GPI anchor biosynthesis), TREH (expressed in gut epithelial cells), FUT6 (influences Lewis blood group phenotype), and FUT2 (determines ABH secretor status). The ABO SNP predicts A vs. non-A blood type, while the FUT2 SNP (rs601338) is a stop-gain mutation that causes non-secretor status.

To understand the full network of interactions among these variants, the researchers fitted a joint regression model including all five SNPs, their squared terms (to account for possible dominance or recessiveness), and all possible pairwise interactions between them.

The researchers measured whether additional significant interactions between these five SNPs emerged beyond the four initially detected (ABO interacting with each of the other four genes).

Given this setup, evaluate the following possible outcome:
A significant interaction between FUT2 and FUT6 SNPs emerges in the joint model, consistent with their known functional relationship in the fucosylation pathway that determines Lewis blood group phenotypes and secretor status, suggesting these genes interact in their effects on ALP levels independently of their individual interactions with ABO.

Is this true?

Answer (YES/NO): NO